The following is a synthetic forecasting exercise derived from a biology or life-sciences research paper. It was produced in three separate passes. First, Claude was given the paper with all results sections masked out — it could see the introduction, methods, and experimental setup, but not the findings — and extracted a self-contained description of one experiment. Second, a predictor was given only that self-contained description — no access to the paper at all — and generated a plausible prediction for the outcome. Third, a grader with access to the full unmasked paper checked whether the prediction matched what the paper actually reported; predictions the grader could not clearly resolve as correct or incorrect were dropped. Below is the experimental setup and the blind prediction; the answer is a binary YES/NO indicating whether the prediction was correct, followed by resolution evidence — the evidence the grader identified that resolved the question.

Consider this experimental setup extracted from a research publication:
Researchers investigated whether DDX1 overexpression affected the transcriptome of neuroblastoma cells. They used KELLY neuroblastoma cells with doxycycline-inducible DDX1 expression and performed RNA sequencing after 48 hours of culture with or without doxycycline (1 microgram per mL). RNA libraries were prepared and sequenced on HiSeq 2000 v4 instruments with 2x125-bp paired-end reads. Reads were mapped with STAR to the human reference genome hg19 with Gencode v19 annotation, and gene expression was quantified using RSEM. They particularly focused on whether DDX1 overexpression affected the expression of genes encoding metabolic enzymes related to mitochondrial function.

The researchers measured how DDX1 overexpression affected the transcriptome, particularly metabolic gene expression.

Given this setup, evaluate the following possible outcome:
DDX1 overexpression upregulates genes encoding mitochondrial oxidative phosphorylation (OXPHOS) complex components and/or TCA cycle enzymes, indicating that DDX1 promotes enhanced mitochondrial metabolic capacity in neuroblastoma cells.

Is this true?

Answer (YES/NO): NO